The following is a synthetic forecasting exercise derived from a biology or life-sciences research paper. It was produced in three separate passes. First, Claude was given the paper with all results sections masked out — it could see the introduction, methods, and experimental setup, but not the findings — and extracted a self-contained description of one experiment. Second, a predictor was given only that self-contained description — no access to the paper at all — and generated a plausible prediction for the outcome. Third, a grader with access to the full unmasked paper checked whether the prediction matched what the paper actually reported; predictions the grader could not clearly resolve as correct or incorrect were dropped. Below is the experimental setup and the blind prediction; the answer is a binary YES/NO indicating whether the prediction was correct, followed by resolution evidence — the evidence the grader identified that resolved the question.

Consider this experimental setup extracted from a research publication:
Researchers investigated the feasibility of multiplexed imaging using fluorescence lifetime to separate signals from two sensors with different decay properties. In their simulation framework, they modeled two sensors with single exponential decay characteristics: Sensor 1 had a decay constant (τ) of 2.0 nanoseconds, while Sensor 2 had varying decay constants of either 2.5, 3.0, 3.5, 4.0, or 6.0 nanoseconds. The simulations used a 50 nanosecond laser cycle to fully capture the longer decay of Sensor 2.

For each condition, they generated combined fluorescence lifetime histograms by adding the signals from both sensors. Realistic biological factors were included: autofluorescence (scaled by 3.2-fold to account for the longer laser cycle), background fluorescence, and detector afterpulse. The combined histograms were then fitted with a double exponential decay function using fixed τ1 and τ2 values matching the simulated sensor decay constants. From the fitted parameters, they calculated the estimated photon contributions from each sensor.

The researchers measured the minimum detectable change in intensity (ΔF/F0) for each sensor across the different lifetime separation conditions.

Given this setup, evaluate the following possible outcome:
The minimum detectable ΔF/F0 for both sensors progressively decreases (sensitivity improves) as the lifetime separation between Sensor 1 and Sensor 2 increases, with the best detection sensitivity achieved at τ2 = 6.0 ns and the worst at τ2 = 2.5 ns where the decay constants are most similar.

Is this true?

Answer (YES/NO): YES